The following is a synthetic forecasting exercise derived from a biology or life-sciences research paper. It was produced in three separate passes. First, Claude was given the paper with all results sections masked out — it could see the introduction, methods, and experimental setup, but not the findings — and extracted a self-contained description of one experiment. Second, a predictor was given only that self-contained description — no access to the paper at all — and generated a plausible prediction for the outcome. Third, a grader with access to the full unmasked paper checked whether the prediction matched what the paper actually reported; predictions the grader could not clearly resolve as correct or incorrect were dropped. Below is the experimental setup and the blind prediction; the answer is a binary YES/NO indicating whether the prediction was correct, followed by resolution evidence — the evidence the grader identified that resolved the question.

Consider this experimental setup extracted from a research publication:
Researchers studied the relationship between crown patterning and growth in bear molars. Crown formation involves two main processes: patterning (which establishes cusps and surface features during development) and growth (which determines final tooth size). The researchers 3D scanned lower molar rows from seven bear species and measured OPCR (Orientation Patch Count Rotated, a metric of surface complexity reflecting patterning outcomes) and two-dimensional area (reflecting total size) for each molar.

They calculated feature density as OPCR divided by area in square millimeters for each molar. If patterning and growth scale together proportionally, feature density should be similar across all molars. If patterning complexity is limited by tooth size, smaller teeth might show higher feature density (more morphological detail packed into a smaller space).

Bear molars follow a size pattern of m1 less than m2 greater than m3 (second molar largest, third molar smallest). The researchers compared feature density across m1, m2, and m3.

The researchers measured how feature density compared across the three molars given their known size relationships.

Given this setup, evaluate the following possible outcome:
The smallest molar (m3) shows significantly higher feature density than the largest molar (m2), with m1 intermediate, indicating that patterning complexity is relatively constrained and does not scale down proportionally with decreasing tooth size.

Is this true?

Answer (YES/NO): NO